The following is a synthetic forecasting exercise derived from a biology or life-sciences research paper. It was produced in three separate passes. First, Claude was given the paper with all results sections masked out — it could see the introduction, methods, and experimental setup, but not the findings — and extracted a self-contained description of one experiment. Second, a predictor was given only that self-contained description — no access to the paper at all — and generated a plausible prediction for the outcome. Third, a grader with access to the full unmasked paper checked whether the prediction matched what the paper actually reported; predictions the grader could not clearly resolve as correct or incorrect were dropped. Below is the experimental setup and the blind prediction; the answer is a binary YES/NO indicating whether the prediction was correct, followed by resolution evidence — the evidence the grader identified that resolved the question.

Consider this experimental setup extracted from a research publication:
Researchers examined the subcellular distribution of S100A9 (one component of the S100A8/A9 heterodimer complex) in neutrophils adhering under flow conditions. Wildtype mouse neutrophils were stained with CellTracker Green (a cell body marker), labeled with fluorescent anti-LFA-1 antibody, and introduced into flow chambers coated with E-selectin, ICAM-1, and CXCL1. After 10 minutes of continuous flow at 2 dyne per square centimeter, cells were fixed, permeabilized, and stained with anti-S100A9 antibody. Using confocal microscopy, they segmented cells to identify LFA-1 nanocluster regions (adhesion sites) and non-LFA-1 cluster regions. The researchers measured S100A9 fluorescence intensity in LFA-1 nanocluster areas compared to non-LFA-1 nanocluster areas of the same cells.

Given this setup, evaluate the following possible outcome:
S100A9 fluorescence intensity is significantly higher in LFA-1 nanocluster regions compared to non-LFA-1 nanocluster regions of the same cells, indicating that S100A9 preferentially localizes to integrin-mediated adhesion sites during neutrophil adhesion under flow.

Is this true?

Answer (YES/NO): YES